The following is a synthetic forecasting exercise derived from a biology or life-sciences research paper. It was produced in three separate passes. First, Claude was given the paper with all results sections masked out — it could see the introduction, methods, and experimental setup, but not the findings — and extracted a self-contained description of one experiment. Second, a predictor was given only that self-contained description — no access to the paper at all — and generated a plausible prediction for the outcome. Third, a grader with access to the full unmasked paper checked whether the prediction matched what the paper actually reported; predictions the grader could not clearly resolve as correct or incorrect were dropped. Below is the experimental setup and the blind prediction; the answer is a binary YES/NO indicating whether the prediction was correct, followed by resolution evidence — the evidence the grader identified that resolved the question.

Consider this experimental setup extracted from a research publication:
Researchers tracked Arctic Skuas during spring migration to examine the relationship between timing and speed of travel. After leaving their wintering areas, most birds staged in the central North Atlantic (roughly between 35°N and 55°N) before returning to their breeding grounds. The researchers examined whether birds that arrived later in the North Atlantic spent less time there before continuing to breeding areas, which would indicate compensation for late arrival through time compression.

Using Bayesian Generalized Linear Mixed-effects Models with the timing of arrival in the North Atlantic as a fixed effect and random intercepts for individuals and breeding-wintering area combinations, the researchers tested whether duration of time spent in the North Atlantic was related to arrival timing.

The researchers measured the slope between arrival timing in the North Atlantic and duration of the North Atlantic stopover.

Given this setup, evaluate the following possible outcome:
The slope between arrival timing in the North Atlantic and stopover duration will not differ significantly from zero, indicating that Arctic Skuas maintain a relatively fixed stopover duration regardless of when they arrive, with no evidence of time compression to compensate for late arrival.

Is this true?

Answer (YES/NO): NO